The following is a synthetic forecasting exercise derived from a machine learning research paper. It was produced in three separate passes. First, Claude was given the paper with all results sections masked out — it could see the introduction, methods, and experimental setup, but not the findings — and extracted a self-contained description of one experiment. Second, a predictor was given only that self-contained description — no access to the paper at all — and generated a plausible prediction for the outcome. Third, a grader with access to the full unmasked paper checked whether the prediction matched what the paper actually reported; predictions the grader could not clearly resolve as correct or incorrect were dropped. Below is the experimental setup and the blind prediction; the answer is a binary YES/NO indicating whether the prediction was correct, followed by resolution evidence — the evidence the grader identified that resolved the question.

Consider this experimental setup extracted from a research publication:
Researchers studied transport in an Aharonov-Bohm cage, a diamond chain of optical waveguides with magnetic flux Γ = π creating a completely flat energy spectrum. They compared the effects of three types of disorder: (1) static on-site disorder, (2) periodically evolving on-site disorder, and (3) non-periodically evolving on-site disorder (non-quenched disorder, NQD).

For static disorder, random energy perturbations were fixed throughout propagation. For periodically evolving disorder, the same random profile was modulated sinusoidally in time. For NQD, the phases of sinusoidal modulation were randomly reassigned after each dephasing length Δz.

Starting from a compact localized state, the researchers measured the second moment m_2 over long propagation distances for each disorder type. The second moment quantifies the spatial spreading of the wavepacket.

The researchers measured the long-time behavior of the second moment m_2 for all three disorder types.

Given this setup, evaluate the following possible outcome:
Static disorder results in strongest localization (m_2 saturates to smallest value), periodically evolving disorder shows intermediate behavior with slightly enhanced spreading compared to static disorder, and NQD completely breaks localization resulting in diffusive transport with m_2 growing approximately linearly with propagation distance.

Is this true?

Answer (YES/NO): NO